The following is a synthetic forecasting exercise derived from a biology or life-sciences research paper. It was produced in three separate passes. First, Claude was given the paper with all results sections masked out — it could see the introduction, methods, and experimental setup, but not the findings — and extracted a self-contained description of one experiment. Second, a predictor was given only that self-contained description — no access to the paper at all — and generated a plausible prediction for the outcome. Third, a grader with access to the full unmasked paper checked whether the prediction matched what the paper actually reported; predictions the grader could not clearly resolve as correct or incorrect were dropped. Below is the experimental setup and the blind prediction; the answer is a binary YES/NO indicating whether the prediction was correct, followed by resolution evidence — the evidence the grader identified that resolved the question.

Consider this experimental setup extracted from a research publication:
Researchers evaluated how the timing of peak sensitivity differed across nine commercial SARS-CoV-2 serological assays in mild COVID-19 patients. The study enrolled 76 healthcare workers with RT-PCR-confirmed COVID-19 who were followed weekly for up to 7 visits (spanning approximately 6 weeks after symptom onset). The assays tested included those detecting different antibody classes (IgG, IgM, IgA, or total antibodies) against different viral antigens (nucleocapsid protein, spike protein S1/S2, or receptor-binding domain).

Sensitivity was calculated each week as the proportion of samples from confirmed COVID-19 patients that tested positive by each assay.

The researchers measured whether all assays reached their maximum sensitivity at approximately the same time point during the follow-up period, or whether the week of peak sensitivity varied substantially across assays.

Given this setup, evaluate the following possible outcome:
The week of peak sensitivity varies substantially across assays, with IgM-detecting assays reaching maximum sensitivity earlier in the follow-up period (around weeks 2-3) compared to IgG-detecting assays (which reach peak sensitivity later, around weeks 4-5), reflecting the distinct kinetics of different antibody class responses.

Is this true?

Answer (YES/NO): NO